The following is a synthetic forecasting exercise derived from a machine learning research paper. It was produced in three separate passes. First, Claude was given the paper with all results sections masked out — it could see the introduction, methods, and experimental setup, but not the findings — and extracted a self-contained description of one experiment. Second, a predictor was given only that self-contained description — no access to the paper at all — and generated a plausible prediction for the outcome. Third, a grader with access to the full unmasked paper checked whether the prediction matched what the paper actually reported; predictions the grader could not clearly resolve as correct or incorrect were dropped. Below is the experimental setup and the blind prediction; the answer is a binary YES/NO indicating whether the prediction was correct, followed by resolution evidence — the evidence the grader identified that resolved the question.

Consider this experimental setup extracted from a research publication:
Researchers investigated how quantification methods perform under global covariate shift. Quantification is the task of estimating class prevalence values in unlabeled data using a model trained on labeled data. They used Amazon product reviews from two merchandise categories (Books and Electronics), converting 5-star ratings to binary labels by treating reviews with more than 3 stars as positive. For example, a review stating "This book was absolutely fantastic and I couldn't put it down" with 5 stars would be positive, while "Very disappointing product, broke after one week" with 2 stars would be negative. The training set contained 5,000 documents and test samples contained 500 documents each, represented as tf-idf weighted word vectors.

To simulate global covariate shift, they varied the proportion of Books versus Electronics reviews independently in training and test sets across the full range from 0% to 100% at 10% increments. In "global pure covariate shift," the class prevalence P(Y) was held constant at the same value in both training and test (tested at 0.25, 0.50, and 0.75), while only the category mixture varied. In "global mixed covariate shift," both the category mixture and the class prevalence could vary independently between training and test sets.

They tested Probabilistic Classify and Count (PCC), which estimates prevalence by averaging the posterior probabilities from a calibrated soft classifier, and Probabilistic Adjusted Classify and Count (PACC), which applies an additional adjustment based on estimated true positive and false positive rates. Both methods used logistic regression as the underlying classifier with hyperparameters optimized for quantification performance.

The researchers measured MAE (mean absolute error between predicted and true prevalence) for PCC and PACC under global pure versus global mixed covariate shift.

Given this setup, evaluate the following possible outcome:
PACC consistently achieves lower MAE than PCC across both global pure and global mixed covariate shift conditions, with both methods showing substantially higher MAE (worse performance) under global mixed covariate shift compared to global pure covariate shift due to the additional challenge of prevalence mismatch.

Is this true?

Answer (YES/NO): NO